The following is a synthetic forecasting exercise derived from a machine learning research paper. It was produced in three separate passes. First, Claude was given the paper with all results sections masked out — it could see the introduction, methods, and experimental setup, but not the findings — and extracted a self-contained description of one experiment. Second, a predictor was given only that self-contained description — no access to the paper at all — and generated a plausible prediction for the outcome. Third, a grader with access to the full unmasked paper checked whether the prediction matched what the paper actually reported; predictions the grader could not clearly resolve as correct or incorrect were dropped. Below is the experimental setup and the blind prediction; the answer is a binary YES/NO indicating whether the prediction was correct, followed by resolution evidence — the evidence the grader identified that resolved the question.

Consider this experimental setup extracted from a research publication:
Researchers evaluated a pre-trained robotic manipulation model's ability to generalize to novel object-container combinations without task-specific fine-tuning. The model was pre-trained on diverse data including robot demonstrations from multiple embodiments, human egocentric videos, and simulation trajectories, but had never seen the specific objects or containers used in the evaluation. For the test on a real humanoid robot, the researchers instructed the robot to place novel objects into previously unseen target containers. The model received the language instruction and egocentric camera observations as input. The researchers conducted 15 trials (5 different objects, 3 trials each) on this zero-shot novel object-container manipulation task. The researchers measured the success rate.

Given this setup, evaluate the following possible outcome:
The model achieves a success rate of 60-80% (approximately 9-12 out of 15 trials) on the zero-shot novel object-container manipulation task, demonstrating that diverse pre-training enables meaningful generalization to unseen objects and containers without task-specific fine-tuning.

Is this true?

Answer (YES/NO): YES